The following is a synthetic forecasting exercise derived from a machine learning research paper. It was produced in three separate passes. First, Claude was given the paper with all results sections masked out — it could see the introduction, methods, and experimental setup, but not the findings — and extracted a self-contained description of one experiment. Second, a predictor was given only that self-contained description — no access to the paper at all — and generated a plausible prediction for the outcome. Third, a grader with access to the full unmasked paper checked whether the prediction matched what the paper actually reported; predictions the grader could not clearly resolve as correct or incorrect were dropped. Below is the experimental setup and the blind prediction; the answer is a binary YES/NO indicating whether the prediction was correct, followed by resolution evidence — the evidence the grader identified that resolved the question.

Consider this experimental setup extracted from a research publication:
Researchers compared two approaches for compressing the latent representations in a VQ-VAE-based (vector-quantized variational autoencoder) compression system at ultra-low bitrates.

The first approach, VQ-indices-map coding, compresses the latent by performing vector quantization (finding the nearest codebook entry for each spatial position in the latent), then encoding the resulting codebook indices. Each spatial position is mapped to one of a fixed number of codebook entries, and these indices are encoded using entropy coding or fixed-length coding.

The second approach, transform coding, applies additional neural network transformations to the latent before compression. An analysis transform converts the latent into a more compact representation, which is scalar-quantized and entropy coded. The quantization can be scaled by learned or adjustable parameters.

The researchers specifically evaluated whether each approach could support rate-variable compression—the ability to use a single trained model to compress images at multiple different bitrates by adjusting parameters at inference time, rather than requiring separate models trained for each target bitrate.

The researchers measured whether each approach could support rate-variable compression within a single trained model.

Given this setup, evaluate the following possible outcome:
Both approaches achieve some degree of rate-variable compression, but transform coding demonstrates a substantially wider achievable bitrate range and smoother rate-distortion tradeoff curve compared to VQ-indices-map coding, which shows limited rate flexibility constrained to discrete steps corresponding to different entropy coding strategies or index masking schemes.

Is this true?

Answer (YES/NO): NO